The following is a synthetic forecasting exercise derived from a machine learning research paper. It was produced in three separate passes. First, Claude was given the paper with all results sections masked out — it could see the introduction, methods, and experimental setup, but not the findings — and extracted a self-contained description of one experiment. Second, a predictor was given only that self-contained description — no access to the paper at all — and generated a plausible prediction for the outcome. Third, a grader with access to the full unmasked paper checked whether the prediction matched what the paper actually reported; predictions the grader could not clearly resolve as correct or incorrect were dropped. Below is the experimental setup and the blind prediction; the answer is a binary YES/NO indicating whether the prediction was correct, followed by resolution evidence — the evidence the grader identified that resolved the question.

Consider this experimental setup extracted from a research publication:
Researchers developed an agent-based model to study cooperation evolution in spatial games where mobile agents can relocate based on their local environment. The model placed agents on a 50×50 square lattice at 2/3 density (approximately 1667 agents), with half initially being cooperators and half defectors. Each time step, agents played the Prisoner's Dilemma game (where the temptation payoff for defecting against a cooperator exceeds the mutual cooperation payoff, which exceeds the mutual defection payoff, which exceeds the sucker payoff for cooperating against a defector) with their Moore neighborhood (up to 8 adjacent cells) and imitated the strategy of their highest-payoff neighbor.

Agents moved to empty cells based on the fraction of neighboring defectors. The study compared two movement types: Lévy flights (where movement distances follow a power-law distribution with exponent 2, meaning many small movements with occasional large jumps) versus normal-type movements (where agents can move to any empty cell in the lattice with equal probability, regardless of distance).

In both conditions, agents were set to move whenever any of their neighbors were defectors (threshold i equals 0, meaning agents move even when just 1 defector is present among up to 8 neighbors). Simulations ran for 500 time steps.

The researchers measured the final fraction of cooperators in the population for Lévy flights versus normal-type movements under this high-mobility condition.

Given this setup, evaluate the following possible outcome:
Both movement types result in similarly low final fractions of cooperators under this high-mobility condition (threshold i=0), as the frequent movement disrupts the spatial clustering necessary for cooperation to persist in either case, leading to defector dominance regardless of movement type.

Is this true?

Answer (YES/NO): YES